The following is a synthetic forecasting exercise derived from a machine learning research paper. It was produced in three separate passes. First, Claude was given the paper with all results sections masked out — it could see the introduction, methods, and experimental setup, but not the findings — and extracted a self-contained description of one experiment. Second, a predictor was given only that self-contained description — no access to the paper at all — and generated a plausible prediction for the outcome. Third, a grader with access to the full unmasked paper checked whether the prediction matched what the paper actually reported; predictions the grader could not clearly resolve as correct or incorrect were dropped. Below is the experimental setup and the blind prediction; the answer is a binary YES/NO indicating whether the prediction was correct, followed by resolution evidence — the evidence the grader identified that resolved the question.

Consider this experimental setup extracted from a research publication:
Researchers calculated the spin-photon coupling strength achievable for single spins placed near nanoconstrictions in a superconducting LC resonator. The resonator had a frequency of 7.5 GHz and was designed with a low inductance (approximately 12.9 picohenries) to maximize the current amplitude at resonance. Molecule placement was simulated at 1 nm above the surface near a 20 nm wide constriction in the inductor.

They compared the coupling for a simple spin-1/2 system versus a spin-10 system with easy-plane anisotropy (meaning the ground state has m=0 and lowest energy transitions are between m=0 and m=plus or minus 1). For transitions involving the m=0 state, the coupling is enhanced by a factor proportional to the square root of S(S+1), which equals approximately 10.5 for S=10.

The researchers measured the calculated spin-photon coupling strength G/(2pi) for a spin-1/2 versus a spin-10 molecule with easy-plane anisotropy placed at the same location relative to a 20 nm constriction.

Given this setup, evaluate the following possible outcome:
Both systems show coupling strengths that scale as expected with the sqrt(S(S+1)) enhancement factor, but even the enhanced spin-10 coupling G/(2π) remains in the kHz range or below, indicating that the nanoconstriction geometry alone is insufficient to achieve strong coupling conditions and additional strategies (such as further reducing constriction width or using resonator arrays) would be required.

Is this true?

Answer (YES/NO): NO